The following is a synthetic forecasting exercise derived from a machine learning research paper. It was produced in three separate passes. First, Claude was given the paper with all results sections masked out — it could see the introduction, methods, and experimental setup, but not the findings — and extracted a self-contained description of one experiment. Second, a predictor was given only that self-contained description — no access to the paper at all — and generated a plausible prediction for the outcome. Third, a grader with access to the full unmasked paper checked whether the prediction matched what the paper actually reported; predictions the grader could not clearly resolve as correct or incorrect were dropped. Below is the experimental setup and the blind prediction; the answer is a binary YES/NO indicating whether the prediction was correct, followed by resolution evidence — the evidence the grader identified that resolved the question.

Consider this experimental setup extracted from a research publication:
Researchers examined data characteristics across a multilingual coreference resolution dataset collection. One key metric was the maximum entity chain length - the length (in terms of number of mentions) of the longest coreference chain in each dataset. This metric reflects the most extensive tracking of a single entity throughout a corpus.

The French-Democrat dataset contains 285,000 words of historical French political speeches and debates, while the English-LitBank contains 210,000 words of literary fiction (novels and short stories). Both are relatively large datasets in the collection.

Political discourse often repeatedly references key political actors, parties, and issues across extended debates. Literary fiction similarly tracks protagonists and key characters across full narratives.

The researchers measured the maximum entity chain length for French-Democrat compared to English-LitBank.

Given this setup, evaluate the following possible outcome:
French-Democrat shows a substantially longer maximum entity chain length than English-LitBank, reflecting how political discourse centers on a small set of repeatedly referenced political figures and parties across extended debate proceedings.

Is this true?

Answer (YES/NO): YES